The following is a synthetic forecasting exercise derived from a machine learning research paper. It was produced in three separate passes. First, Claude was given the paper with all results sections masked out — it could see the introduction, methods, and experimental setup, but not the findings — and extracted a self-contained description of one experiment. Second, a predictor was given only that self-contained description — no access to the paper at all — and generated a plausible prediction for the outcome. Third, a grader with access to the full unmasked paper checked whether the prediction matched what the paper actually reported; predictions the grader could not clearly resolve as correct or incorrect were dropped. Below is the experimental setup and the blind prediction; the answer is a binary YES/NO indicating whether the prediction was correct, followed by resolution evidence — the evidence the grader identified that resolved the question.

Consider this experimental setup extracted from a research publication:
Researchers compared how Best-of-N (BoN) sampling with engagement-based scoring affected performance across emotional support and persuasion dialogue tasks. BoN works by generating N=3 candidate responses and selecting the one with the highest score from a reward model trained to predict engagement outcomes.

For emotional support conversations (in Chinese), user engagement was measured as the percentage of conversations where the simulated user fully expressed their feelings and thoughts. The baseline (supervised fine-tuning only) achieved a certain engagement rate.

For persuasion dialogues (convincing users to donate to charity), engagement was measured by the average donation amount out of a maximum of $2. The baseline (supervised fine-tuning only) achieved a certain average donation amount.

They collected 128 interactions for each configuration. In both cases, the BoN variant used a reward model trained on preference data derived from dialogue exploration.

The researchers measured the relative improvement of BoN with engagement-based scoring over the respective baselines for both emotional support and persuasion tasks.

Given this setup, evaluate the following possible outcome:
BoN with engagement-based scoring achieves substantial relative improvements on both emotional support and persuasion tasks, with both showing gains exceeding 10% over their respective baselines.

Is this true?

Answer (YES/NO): NO